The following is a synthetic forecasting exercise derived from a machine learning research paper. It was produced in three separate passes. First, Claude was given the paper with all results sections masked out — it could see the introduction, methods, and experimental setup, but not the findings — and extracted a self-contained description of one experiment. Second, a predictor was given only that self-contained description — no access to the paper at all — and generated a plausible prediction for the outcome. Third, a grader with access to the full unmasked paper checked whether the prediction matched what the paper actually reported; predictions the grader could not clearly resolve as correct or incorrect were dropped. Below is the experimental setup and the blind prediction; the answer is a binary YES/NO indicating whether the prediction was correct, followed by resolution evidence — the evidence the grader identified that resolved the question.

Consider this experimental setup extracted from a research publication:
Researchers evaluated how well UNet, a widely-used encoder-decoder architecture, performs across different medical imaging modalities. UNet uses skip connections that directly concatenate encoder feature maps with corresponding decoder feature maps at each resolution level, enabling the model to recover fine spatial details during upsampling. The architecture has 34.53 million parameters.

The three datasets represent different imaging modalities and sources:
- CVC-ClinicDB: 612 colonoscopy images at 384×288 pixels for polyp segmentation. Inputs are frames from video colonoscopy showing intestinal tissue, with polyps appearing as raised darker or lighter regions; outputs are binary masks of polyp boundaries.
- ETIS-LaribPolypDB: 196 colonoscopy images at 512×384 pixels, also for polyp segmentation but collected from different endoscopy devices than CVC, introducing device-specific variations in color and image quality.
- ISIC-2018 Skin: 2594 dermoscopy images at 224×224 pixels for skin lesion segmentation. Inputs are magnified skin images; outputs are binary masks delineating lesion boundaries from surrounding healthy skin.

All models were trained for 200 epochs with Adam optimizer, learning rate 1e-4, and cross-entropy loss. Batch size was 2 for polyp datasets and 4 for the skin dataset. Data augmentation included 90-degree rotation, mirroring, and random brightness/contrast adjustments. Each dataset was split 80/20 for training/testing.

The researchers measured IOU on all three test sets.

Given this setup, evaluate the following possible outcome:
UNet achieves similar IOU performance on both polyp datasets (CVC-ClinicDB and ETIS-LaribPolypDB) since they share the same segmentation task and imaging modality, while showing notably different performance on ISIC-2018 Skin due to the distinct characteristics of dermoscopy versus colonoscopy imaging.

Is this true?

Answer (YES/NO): NO